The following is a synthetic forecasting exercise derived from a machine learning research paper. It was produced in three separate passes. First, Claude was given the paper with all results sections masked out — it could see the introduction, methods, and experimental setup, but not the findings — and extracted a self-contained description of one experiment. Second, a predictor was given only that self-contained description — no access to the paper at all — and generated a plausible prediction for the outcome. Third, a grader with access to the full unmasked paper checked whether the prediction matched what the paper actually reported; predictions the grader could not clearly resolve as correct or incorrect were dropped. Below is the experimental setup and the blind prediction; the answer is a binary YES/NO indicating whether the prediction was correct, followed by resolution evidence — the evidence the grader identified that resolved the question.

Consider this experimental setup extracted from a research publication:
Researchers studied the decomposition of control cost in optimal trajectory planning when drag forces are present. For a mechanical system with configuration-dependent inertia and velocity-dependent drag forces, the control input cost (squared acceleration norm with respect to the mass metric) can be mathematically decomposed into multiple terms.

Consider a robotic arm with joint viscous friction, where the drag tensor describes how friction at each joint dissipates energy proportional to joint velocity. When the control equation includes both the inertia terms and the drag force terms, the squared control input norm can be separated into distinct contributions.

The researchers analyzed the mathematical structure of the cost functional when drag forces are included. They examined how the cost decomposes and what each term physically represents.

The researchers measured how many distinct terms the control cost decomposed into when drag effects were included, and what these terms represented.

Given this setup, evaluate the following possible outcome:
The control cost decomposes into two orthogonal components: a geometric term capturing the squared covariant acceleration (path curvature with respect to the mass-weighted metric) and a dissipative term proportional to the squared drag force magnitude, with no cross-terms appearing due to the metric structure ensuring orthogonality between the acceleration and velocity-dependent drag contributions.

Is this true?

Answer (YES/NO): NO